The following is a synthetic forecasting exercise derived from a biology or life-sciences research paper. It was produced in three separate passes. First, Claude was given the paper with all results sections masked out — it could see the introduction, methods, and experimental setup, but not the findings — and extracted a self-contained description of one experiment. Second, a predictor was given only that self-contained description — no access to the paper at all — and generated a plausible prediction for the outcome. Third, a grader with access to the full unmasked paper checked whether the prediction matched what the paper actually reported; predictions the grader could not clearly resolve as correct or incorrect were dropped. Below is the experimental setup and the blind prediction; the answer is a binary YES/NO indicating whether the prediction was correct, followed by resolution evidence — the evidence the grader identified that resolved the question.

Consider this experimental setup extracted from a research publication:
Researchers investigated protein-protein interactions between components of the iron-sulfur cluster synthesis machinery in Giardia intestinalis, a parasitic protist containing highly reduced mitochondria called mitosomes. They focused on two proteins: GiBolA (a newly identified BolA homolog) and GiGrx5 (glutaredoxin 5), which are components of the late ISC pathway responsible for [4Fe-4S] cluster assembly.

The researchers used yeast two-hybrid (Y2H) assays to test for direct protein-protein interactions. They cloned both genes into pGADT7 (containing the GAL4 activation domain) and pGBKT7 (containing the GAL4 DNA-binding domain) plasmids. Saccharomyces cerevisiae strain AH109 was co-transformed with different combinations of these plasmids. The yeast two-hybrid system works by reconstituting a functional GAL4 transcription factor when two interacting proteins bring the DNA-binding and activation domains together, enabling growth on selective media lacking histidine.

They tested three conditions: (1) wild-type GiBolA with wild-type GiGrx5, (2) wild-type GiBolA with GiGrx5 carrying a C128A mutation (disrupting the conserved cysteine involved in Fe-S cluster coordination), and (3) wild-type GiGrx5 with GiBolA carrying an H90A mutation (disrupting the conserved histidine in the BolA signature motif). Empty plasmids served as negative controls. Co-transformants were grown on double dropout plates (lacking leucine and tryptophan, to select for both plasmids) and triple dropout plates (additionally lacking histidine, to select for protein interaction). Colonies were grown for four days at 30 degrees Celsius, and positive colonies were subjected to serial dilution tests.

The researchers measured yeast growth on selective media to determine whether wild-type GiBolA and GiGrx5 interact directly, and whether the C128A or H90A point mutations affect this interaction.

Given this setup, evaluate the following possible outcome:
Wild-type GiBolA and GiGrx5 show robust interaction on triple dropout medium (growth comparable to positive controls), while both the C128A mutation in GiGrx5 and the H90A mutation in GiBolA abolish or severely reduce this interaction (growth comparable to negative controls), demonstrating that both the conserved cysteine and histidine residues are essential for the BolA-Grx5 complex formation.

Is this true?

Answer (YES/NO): YES